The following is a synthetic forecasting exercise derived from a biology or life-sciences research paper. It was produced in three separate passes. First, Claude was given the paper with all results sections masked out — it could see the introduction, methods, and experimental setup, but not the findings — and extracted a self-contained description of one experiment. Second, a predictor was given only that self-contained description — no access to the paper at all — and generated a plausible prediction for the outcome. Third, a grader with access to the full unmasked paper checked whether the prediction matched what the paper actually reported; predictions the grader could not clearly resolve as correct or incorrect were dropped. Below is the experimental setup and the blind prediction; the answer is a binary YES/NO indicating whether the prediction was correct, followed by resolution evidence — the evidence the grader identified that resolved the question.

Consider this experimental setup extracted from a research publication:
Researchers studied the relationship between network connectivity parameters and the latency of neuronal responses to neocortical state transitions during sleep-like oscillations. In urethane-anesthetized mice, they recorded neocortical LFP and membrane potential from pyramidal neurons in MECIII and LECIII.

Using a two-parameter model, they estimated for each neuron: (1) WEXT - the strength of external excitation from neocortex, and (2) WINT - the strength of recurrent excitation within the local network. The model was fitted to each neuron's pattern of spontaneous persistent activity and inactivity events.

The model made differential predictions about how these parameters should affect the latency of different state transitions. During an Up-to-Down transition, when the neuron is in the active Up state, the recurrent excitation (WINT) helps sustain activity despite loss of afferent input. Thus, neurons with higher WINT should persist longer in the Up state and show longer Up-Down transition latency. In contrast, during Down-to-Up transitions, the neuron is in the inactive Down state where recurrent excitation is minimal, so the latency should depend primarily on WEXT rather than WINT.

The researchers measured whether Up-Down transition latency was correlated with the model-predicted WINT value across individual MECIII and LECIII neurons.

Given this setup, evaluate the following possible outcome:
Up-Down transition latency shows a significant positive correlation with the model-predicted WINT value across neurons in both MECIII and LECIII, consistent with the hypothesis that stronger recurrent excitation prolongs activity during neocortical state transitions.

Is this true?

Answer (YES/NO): YES